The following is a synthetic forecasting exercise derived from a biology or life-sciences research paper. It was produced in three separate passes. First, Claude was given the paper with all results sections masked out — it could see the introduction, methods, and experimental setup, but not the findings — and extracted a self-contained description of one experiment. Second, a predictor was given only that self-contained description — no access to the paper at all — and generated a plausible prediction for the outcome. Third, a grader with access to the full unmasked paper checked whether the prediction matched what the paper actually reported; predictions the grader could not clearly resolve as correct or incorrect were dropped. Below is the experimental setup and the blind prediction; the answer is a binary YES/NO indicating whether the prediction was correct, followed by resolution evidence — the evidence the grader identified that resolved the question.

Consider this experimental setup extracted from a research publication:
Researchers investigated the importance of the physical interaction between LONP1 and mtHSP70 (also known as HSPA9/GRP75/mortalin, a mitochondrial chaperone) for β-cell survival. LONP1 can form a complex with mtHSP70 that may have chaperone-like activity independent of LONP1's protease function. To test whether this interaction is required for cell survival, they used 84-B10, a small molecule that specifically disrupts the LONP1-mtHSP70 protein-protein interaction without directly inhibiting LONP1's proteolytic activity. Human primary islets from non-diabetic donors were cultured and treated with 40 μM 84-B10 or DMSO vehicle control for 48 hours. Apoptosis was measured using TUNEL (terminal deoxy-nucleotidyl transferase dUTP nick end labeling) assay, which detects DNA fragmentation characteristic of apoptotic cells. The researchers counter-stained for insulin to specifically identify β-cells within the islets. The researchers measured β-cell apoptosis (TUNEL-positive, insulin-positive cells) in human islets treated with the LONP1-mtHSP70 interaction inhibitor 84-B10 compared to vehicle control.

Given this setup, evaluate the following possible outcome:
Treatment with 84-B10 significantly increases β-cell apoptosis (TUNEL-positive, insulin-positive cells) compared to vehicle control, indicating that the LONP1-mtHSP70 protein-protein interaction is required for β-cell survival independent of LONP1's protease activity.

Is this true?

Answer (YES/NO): NO